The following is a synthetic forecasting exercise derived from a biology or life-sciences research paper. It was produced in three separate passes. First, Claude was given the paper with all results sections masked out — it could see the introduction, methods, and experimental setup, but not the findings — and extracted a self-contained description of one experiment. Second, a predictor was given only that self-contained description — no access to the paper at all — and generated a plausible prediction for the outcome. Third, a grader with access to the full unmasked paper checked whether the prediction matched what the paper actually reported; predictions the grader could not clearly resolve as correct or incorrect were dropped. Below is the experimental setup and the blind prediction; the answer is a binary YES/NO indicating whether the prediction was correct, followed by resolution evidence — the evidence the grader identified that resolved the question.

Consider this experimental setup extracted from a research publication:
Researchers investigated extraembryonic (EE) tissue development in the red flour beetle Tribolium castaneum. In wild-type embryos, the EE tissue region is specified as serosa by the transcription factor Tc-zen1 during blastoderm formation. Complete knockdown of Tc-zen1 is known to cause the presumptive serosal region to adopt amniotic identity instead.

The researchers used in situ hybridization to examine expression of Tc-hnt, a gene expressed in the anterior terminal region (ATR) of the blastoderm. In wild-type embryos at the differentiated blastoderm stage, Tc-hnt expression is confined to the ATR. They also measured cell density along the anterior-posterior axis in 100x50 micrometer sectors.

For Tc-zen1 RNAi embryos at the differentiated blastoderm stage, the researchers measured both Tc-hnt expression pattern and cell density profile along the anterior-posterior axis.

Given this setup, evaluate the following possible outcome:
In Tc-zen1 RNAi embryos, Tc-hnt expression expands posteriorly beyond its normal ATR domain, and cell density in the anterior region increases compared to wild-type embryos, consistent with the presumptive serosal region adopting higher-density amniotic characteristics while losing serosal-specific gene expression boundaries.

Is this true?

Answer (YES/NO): NO